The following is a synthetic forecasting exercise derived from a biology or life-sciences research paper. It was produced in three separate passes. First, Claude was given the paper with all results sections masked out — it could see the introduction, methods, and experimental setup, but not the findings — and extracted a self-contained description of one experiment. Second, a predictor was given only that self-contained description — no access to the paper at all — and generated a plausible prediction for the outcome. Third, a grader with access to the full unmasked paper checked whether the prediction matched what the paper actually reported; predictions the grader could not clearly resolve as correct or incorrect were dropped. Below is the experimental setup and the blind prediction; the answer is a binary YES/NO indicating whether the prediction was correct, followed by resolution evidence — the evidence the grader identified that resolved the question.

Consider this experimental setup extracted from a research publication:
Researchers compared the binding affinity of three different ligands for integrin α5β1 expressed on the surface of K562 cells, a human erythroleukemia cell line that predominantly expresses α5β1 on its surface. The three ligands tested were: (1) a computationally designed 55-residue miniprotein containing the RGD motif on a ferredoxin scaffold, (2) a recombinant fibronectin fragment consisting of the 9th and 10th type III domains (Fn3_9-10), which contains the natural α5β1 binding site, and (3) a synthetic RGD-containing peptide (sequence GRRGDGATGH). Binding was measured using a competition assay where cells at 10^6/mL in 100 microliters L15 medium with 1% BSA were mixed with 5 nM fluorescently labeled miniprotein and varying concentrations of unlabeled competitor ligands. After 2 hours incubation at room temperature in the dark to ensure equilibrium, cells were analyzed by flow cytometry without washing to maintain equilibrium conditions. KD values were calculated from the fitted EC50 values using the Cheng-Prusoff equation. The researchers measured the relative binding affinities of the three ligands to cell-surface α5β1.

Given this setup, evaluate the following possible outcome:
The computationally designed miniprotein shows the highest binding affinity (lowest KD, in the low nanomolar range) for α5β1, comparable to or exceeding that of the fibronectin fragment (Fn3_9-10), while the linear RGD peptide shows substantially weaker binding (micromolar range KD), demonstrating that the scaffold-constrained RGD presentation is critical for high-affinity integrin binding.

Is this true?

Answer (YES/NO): YES